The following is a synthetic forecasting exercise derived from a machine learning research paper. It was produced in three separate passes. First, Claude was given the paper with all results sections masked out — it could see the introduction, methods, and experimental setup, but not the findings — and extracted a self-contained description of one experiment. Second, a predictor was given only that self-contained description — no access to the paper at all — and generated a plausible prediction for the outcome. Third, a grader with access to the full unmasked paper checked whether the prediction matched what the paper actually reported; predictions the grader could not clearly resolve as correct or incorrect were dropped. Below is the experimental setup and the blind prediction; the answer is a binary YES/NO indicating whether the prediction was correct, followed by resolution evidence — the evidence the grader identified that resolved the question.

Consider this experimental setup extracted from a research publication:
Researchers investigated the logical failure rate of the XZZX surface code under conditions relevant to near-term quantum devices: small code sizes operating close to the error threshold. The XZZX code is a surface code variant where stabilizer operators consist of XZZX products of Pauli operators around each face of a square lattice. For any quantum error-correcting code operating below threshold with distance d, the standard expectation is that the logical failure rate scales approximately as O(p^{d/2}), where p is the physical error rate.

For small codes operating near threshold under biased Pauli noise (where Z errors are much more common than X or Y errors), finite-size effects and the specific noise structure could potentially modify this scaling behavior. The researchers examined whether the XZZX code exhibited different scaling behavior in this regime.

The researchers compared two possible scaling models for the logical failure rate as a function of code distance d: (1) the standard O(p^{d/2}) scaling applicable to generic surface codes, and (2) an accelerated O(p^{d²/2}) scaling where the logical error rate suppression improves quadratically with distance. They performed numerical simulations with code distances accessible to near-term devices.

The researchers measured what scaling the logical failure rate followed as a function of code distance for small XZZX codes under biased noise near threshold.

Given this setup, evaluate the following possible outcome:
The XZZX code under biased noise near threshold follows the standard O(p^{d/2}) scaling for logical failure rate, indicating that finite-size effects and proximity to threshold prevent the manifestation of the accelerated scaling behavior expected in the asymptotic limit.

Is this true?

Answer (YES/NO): NO